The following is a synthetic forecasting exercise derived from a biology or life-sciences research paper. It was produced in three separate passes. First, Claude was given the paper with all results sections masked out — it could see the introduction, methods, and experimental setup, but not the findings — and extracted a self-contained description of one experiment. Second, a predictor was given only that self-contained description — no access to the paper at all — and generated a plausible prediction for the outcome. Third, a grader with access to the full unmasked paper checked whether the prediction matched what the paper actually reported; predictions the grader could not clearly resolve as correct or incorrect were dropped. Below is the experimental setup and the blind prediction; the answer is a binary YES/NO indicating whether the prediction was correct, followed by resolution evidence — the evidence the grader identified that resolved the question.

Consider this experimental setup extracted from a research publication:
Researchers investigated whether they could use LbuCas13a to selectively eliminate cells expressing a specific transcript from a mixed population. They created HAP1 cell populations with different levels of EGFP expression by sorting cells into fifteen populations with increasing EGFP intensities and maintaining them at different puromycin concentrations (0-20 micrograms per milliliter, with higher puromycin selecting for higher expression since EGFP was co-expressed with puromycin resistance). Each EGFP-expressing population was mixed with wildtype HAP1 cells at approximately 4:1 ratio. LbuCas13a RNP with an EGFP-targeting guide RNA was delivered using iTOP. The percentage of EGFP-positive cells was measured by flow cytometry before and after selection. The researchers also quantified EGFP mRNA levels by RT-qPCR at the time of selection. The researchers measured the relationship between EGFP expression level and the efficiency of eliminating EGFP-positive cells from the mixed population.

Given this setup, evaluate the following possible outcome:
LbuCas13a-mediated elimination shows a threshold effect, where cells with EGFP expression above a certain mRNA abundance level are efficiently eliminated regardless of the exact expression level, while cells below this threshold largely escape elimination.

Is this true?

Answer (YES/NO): NO